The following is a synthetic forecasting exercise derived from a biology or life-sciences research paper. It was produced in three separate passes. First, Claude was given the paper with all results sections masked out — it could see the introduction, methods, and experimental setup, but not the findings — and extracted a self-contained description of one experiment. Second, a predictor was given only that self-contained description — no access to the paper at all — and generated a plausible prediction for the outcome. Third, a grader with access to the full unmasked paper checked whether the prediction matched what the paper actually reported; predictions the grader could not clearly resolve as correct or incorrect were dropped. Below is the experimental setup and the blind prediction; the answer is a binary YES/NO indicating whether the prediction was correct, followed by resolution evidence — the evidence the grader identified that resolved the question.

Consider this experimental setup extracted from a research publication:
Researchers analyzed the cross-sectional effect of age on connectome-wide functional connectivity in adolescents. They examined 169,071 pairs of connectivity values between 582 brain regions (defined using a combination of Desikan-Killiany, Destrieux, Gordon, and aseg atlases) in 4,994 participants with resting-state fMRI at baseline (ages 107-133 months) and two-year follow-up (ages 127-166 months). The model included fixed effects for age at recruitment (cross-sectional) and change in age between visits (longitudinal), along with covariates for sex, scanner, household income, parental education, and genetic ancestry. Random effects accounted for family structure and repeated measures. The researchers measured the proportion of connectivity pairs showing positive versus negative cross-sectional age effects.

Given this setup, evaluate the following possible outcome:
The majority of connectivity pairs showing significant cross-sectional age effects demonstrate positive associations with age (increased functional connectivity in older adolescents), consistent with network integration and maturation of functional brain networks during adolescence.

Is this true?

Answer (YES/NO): YES